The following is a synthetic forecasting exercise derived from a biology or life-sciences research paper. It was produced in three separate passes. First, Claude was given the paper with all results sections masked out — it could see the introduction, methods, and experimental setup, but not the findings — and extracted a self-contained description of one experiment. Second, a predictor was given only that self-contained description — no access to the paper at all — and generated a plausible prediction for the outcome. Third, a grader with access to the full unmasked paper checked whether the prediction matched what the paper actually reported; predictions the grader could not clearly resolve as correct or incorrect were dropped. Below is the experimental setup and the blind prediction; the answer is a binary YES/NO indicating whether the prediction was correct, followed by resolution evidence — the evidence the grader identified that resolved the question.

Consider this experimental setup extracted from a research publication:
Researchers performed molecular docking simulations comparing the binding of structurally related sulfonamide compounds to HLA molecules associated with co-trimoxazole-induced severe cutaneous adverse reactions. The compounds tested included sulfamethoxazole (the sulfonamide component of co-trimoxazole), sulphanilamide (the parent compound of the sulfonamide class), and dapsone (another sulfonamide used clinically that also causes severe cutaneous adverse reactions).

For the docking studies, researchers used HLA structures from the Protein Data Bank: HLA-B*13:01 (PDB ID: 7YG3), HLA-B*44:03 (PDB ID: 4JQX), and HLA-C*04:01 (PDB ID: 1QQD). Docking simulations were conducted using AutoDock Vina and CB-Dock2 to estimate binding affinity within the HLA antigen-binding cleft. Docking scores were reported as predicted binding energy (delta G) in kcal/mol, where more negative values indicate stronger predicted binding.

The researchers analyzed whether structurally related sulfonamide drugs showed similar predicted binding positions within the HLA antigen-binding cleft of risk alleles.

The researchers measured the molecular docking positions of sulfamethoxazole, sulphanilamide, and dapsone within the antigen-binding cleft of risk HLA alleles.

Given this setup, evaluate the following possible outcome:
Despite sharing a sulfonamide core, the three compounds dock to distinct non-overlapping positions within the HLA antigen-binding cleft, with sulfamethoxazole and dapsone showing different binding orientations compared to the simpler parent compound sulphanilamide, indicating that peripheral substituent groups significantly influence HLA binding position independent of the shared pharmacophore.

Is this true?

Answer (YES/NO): NO